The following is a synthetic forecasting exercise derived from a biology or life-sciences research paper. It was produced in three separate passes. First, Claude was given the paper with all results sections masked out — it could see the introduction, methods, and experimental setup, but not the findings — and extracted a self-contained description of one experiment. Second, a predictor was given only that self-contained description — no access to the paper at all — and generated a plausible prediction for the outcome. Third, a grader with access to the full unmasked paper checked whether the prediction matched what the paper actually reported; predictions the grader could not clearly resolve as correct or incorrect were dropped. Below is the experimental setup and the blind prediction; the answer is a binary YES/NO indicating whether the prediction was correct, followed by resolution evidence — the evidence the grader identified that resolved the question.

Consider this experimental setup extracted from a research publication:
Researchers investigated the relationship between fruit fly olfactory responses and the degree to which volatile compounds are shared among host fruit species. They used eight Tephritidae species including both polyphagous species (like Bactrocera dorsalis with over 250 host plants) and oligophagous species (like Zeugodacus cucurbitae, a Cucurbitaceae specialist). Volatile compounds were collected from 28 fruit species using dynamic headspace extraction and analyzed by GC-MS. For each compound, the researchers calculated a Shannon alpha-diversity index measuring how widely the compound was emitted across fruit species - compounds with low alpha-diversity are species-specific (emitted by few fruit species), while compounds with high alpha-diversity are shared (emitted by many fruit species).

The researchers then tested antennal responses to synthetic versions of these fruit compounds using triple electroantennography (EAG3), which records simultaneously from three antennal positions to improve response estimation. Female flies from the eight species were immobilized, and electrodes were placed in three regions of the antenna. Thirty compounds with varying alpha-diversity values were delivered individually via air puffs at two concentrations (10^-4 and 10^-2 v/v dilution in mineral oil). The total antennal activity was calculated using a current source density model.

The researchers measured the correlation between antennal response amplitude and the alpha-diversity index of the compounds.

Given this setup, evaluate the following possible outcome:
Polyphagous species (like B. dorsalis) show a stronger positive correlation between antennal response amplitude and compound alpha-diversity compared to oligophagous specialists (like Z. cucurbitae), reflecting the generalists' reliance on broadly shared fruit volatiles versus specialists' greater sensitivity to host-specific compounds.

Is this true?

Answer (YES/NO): NO